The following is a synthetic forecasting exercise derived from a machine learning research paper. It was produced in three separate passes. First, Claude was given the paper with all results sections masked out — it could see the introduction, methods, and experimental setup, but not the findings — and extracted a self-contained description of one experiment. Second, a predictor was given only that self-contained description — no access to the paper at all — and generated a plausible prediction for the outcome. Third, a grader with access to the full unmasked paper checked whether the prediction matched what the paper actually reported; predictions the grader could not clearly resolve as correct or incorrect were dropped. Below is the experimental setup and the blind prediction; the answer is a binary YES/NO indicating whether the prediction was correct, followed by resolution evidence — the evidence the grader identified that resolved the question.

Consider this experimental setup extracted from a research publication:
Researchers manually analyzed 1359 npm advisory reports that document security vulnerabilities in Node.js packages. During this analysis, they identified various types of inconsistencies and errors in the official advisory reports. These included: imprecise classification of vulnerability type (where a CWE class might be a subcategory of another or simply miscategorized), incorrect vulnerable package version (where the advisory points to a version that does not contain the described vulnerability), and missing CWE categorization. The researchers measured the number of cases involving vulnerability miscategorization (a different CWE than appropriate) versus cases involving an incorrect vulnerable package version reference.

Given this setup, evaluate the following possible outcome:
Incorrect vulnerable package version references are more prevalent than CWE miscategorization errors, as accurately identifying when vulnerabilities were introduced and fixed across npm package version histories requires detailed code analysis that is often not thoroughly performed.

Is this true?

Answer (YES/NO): NO